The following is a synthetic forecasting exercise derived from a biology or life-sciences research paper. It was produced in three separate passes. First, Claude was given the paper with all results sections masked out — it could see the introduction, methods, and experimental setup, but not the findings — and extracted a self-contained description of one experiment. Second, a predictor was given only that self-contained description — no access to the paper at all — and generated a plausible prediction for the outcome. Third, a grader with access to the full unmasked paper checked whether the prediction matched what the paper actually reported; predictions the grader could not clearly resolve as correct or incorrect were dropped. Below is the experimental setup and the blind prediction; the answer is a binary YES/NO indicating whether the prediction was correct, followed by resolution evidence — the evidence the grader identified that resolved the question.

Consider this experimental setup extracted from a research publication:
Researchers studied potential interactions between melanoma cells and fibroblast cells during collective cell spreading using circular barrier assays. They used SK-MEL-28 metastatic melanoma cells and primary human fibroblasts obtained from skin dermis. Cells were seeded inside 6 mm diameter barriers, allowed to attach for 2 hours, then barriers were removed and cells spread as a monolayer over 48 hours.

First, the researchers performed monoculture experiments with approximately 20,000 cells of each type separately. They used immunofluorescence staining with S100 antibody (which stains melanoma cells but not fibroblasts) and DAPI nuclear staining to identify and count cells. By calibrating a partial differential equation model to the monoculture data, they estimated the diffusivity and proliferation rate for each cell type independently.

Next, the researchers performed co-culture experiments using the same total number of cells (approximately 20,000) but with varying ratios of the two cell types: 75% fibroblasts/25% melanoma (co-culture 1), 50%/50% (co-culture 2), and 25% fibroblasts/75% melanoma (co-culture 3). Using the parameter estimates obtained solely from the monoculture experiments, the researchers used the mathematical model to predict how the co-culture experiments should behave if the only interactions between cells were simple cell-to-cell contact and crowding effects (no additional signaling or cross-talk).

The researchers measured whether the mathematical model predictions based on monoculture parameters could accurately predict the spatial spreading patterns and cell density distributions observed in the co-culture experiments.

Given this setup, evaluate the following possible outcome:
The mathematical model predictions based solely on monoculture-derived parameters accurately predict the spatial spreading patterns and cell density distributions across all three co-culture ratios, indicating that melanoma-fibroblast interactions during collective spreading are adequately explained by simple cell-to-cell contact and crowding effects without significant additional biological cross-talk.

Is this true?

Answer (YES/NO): YES